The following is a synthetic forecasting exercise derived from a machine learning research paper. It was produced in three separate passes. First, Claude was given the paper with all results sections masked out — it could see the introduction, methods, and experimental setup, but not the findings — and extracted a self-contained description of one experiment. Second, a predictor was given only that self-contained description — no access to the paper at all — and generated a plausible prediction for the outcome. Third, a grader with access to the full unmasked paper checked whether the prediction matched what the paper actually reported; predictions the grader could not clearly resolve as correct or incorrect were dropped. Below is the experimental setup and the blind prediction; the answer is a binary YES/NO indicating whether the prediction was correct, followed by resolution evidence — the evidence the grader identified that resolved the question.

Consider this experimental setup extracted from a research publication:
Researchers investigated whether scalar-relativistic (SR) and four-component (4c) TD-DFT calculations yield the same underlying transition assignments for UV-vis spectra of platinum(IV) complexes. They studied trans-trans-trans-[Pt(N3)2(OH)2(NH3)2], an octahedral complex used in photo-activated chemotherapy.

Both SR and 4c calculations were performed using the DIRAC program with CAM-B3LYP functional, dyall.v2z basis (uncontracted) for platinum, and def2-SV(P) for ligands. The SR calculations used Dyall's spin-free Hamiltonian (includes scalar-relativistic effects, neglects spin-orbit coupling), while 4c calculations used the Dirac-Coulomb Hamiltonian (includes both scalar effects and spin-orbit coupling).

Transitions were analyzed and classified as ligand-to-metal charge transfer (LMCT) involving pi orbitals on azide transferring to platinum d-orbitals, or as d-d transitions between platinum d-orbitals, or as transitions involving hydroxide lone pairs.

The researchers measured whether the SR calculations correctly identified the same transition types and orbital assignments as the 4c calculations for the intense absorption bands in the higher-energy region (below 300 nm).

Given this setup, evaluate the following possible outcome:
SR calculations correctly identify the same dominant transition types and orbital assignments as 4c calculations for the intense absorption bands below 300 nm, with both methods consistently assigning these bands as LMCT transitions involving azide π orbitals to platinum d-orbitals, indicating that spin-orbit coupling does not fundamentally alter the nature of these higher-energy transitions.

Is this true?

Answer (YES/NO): YES